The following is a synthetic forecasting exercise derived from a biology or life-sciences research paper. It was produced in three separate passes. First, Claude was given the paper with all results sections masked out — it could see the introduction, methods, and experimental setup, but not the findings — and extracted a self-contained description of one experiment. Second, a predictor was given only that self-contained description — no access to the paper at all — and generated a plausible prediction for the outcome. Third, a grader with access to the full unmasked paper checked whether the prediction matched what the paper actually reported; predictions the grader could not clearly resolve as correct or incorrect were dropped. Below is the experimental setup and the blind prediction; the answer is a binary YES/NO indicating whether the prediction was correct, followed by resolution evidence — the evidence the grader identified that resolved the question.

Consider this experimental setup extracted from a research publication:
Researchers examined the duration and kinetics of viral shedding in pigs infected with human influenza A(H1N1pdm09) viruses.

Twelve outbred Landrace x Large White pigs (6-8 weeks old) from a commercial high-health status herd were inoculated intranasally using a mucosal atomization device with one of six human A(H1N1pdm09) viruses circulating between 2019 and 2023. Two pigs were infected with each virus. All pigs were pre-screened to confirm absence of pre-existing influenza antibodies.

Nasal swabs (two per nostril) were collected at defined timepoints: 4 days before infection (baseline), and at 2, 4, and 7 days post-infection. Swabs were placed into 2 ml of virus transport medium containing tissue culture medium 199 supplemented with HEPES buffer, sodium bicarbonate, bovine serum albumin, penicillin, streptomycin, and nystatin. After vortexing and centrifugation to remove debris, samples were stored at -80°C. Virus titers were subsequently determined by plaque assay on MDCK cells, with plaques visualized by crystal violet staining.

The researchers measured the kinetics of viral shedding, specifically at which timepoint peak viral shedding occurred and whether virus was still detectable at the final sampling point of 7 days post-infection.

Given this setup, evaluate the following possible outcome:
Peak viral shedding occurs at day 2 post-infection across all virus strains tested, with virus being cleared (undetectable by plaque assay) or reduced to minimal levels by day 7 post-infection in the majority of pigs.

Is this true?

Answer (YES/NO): NO